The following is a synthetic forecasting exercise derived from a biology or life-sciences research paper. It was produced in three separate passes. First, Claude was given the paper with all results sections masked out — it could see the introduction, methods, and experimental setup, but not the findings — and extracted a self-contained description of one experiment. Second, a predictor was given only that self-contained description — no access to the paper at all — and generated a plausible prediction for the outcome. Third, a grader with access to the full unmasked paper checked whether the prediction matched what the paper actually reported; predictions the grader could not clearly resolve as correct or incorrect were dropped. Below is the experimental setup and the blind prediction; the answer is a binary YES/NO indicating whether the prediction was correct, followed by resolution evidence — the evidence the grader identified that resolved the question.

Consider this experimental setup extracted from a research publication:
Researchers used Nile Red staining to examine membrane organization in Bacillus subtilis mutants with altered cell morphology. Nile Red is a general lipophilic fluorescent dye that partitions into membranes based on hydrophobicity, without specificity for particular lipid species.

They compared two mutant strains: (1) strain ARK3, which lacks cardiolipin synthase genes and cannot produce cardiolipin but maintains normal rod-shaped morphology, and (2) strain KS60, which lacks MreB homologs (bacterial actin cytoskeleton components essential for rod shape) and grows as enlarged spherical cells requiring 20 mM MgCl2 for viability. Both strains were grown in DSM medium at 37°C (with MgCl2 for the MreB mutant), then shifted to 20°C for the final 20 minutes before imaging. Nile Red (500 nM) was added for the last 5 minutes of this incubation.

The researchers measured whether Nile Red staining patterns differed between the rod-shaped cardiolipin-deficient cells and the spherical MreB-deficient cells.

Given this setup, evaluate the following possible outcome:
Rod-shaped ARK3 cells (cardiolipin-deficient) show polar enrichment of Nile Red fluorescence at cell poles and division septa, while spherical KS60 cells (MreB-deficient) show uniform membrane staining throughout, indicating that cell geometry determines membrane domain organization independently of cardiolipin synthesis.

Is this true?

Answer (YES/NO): NO